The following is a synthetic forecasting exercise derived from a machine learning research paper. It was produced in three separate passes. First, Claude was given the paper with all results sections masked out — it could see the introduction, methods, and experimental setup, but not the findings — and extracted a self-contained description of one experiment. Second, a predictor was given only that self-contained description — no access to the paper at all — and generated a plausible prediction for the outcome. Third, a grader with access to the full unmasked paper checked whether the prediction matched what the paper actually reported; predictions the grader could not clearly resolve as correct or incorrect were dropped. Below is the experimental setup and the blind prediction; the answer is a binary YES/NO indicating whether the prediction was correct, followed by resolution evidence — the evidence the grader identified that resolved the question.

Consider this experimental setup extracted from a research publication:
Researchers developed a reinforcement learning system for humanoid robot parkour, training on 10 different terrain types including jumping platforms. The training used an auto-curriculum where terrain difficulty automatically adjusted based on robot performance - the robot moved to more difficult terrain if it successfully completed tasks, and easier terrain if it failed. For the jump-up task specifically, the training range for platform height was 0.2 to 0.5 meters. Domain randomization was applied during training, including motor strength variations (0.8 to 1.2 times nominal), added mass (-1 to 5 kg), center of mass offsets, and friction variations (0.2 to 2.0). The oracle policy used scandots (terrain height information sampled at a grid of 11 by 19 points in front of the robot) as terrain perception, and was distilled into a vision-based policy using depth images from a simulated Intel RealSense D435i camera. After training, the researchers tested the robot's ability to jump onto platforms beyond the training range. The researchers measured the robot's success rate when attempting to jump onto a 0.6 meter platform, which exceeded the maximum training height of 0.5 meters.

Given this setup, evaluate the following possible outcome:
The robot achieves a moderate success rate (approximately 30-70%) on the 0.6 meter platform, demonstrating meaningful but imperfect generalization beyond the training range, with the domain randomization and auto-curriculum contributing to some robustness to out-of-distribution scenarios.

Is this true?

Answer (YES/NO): NO